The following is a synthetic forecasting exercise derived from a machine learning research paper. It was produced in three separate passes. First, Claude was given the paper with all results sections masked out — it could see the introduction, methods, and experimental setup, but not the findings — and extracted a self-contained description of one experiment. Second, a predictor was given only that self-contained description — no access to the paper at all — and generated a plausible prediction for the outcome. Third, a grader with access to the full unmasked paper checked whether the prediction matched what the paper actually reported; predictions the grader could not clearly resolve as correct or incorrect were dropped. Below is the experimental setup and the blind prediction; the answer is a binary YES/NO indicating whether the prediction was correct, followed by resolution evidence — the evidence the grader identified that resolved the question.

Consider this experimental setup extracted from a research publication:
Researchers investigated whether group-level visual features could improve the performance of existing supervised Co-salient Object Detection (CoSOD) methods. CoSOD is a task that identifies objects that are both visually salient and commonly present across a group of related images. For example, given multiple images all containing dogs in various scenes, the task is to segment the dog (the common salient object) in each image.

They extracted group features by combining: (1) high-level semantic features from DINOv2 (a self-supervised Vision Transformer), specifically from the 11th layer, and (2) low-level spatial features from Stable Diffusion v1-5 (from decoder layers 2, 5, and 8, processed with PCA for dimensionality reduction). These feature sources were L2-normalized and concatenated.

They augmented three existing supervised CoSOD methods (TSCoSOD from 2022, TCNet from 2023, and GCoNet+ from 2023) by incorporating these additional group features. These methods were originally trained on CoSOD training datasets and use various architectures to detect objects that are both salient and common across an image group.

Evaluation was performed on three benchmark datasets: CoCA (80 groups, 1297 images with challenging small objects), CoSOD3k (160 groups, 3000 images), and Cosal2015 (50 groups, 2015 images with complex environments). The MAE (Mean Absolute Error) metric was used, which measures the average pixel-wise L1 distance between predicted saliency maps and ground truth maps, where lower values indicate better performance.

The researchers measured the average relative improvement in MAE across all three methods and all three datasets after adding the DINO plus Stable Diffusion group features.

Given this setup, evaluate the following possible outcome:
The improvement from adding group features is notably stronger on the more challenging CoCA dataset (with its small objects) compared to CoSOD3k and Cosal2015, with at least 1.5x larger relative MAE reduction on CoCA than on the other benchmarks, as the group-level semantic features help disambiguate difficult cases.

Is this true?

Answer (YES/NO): NO